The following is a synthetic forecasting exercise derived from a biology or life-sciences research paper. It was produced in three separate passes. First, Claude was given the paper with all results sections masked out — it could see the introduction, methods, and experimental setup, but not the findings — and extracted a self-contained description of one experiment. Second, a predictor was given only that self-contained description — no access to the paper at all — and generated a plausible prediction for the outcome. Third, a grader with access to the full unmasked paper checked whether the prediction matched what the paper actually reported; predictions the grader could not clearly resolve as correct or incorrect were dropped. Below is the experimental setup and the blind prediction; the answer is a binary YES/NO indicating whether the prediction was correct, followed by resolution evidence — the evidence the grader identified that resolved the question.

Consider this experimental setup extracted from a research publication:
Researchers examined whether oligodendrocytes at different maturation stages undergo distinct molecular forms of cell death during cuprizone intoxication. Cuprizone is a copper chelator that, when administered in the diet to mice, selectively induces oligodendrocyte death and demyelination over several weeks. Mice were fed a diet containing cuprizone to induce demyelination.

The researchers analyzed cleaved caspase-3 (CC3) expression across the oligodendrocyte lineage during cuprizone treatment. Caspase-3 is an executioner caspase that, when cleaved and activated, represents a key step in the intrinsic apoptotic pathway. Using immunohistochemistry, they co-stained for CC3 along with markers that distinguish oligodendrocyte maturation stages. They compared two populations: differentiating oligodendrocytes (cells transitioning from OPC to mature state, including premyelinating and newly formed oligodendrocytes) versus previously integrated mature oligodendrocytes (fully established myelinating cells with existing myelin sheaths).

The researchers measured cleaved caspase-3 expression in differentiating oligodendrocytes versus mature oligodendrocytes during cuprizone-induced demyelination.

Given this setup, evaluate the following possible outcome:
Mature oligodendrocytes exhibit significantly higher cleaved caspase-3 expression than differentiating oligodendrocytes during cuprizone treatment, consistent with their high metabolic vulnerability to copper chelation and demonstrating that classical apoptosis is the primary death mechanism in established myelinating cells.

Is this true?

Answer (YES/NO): NO